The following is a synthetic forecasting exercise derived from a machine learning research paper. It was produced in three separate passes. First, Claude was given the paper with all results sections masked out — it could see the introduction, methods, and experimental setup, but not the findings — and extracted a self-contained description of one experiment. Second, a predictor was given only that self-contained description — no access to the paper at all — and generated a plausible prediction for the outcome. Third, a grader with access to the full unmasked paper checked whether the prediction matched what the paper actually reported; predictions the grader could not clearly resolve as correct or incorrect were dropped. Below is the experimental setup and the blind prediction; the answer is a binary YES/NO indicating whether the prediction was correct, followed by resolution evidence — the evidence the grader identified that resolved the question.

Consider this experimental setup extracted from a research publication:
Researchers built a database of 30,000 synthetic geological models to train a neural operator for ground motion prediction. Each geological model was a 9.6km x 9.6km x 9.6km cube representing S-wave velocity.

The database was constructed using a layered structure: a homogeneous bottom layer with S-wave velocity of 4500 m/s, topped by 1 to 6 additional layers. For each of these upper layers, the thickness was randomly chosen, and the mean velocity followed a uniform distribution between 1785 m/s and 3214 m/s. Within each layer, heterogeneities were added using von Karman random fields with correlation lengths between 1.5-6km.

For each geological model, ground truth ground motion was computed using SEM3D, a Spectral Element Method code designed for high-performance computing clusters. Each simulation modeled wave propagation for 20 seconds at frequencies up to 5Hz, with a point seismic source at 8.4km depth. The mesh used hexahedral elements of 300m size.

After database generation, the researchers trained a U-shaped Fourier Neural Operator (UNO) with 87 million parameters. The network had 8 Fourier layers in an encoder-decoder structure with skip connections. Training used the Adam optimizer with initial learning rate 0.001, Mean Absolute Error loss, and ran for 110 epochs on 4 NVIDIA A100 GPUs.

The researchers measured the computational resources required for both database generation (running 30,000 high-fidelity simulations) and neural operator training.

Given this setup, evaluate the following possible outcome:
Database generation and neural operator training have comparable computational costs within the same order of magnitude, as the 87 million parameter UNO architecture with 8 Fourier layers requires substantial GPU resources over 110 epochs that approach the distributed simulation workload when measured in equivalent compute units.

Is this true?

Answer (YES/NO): NO